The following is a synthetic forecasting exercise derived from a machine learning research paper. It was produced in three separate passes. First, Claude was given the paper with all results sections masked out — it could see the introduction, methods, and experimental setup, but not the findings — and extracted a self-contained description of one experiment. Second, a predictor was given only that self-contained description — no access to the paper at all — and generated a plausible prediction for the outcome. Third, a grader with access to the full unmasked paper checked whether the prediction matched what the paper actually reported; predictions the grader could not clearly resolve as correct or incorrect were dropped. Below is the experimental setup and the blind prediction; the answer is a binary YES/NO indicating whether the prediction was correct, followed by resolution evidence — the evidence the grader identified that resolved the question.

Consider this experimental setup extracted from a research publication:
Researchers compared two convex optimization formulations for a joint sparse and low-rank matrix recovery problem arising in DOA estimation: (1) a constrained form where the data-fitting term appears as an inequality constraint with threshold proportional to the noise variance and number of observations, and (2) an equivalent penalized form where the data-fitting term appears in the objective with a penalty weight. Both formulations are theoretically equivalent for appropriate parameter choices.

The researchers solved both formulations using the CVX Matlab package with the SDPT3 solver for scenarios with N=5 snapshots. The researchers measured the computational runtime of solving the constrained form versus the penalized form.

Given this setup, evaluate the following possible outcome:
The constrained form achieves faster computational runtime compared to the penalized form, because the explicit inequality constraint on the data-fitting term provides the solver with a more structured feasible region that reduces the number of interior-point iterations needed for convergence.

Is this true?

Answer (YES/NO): YES